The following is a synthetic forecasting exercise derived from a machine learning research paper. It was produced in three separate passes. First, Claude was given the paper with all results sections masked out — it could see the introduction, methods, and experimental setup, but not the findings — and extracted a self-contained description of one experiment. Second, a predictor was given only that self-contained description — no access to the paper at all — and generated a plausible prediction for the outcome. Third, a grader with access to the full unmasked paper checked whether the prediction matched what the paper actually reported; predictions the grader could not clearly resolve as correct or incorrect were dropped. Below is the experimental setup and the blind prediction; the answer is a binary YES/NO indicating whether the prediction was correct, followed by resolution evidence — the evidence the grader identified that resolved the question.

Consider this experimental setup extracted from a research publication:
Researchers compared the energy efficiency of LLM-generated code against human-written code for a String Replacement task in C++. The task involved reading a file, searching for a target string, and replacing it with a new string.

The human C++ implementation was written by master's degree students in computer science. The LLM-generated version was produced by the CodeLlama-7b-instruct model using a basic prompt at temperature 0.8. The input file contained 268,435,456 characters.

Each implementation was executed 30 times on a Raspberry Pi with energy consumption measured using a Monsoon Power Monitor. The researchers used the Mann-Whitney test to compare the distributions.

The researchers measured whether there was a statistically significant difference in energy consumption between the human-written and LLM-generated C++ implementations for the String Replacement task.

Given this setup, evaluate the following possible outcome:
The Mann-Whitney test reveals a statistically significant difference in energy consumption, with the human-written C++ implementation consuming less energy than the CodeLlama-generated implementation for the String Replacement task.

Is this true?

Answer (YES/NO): NO